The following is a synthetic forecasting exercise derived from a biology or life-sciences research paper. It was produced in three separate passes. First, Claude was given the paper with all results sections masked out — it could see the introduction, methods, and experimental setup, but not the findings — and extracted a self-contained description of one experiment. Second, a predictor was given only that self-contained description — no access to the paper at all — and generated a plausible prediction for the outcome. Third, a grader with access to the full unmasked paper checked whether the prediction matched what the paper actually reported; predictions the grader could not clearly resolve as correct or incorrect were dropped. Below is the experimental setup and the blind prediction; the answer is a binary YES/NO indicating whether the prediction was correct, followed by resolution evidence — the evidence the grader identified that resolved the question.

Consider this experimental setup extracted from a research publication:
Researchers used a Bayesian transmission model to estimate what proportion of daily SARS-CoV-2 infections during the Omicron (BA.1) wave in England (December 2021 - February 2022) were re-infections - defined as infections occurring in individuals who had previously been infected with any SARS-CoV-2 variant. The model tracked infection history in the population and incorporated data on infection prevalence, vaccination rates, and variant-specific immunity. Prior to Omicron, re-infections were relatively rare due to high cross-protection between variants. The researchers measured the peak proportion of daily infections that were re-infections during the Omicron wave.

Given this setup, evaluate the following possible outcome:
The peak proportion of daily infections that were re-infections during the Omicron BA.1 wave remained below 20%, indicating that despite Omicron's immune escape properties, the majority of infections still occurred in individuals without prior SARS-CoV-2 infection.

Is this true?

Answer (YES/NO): NO